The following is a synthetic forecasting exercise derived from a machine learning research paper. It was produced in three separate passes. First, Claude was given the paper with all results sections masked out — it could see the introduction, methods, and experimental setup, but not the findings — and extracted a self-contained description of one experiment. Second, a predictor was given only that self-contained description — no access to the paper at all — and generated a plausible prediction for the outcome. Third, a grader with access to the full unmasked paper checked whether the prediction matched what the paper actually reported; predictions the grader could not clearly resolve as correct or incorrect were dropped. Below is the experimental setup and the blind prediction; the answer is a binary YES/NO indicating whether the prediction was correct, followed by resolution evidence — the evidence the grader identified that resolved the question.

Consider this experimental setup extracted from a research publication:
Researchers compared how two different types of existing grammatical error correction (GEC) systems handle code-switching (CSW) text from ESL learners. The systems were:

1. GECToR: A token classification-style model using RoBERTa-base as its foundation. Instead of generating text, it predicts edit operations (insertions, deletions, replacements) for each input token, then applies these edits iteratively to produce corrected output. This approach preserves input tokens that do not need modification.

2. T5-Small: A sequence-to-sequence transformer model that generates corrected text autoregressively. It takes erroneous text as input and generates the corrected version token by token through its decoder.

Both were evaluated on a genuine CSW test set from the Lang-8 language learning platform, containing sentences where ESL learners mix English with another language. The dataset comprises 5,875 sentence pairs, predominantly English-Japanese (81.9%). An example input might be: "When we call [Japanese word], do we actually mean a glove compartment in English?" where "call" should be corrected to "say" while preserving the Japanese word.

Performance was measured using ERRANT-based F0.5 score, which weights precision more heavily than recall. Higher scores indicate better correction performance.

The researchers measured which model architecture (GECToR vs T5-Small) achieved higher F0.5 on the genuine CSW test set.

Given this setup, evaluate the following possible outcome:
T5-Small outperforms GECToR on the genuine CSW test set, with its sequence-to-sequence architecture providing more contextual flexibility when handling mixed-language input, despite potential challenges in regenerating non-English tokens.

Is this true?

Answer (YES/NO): NO